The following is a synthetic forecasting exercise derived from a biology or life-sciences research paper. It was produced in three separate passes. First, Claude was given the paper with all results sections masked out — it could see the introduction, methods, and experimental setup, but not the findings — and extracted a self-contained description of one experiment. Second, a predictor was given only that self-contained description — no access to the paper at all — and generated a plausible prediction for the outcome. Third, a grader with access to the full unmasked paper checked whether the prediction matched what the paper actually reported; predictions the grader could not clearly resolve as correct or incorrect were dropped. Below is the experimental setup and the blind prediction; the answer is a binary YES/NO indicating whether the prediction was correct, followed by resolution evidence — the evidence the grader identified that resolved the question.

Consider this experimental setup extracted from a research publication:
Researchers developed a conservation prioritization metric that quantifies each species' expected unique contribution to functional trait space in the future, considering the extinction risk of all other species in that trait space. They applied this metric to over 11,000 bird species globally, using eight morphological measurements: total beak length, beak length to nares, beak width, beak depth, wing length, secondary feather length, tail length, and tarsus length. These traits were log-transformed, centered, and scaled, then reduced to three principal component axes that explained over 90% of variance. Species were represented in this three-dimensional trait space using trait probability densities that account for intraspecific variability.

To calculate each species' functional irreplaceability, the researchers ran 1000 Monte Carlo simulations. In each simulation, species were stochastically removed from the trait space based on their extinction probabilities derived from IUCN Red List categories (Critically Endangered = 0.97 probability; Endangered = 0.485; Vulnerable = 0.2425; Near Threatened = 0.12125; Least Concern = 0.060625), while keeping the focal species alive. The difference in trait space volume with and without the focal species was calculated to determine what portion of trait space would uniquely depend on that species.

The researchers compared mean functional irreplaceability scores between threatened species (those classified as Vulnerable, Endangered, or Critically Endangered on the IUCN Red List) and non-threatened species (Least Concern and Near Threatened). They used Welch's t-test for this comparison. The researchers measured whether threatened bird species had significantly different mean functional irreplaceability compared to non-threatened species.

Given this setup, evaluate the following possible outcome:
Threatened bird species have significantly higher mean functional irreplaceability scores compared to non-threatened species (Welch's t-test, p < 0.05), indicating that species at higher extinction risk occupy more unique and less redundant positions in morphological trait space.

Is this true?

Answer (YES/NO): YES